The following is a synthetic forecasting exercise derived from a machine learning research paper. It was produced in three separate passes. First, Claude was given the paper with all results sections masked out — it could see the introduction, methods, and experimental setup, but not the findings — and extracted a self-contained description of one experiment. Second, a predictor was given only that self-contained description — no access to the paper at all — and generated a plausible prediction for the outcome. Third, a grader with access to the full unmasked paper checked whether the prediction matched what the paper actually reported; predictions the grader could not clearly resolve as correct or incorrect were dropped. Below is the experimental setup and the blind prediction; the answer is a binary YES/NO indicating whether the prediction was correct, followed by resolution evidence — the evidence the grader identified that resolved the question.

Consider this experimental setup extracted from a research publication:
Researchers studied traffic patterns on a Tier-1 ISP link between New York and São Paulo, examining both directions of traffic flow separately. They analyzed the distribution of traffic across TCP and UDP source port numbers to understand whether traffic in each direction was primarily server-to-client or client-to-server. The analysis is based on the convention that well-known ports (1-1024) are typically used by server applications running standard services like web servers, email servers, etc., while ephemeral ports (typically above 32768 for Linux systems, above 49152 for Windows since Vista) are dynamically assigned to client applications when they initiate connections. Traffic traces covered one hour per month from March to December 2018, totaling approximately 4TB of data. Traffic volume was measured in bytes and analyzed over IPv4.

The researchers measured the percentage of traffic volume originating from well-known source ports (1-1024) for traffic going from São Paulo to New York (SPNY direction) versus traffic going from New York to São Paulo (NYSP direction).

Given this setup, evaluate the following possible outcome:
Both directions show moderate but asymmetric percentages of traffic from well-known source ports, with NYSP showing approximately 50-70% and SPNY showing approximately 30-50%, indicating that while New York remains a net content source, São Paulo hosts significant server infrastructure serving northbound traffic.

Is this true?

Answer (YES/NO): NO